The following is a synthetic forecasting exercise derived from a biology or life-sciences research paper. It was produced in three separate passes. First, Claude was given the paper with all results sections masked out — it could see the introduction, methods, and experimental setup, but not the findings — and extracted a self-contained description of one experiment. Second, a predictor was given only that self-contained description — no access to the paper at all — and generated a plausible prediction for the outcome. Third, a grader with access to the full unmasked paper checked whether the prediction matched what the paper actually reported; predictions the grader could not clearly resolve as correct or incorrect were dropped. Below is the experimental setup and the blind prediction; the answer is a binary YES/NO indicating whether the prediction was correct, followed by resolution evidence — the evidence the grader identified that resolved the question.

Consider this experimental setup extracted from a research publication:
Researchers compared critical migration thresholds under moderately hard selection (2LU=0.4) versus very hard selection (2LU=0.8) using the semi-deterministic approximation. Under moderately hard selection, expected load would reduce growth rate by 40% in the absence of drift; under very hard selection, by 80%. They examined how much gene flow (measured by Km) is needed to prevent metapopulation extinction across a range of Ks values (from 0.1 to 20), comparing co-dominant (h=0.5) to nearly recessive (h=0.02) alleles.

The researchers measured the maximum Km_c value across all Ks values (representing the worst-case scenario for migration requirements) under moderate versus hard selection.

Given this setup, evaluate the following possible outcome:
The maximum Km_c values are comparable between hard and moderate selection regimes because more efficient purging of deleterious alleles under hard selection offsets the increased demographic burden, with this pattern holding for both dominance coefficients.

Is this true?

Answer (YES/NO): NO